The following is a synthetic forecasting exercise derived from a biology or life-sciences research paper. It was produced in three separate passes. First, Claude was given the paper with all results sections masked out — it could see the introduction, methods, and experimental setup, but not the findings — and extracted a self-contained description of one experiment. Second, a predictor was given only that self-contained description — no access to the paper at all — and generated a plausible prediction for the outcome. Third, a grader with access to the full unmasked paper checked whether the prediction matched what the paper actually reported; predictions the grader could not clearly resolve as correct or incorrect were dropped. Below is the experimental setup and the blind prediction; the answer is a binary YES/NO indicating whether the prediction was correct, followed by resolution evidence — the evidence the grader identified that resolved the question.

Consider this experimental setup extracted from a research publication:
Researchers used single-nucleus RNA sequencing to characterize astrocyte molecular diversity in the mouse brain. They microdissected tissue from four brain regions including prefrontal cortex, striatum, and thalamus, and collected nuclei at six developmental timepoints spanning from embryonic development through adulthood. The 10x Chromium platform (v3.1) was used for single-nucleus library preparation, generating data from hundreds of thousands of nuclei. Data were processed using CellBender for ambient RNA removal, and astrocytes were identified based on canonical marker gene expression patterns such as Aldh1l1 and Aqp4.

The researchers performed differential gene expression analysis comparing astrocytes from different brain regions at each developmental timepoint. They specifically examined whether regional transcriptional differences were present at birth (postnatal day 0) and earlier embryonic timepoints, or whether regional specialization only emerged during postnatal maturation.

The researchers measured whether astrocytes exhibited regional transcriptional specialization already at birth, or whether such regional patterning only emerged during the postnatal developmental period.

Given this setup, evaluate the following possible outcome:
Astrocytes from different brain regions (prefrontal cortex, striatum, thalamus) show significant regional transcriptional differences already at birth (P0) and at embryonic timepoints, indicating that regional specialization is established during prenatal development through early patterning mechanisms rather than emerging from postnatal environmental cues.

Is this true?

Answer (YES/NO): NO